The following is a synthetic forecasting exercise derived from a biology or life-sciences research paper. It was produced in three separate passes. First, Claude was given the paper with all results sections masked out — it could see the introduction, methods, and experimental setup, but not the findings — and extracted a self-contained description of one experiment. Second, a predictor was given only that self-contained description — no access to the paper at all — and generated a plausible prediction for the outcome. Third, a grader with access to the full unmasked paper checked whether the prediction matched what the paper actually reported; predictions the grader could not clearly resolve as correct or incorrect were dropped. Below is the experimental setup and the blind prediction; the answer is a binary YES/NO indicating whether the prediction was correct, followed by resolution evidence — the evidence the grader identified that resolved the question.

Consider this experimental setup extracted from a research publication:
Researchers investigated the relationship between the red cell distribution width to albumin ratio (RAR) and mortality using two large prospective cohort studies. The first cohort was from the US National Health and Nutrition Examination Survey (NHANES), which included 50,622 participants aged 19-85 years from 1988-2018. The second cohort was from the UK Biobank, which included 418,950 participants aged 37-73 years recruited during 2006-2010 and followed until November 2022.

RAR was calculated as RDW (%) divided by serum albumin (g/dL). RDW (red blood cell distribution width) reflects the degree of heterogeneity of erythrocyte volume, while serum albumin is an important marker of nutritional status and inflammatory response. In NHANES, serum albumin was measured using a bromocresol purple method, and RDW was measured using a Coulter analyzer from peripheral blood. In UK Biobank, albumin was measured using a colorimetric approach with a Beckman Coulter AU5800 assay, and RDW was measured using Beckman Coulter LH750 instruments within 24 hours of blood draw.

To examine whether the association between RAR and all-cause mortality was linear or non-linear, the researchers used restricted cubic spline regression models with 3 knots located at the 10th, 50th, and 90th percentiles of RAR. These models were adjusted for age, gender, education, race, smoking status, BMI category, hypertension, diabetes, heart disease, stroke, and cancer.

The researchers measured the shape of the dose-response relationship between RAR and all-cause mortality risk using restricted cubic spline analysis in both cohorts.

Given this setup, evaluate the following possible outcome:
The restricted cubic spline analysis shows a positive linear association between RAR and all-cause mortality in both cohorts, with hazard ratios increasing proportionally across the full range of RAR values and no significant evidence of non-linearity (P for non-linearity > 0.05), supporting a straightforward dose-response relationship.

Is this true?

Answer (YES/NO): NO